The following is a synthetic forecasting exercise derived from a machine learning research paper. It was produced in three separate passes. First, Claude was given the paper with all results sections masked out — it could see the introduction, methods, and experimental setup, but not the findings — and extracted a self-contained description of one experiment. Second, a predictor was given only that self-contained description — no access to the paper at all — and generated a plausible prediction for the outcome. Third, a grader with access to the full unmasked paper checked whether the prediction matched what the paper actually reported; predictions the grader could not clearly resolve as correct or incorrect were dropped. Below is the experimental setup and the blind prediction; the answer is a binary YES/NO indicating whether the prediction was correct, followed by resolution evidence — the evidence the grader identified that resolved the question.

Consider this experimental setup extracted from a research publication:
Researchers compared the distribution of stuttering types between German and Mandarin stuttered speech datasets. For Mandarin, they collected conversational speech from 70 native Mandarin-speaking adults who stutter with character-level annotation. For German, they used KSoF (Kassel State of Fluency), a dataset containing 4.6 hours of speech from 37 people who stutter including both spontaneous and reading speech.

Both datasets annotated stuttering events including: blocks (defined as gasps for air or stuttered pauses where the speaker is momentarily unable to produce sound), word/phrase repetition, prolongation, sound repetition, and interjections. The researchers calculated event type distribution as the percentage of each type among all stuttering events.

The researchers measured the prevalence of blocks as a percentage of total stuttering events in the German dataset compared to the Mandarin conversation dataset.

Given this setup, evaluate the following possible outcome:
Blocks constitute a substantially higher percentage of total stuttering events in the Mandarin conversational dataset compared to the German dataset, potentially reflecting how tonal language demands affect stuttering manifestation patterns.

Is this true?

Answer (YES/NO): NO